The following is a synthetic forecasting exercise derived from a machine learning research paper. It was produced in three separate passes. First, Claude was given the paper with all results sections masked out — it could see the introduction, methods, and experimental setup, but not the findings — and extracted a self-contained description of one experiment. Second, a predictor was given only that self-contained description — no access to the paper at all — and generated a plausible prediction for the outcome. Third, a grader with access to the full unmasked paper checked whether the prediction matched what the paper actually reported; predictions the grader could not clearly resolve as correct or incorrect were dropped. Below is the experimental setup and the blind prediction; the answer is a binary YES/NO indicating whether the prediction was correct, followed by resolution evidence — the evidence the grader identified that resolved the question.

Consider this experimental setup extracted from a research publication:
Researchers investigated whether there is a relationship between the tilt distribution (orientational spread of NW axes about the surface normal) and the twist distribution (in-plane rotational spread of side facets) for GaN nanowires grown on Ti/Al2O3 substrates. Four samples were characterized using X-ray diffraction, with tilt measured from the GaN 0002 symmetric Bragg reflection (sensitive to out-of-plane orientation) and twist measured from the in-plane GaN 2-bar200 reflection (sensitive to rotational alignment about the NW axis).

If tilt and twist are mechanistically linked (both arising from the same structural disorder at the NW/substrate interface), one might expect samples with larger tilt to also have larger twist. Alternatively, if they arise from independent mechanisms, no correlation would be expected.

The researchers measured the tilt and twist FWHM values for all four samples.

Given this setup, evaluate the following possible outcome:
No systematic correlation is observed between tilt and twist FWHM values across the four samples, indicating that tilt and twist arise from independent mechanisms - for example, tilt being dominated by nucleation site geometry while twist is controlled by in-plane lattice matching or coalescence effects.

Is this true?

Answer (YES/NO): YES